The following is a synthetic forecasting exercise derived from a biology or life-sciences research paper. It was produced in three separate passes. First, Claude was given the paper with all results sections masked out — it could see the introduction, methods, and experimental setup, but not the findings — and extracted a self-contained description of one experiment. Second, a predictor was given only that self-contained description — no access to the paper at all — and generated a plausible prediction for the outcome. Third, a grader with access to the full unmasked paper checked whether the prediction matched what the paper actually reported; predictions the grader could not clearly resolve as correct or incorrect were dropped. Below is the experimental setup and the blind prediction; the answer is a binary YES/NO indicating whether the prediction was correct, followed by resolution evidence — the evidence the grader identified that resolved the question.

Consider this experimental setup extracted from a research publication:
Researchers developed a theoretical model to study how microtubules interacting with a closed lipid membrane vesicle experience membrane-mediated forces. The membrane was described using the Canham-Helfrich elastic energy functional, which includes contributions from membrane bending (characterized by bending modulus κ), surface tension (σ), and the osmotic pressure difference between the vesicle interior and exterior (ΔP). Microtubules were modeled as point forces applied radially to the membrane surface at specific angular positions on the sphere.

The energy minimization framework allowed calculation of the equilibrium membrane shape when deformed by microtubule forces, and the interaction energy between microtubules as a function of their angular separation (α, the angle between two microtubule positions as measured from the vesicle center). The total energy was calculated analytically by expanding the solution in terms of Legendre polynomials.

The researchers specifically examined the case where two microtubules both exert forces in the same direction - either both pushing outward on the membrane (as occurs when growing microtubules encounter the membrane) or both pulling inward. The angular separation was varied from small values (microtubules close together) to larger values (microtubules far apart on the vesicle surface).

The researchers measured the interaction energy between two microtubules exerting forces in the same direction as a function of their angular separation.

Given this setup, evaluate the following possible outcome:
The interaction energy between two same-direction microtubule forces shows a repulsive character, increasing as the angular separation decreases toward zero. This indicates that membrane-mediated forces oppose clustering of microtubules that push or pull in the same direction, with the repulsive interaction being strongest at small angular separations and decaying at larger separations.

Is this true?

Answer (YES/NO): NO